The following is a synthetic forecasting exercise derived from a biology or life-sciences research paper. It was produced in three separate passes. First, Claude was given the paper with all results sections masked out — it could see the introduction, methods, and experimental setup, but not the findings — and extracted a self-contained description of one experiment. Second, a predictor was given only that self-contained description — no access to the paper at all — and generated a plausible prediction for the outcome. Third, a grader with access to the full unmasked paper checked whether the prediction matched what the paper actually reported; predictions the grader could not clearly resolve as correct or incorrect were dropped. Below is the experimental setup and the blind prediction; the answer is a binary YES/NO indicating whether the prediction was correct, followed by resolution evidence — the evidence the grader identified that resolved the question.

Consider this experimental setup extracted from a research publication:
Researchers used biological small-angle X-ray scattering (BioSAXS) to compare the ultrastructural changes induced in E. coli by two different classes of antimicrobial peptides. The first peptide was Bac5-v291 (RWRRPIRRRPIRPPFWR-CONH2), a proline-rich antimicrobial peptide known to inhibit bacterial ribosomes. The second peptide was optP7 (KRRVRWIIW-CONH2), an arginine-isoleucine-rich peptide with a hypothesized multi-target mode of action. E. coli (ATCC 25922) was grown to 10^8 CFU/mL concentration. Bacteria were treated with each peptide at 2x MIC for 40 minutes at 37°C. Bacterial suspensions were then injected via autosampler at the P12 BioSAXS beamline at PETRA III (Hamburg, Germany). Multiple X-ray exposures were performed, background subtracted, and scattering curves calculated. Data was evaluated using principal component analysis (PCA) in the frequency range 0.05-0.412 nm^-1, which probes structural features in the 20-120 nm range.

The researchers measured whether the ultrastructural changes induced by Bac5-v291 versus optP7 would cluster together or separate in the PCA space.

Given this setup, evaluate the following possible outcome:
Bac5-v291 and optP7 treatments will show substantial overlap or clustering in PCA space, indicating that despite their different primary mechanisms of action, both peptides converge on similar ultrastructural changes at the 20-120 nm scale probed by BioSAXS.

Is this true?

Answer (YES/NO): NO